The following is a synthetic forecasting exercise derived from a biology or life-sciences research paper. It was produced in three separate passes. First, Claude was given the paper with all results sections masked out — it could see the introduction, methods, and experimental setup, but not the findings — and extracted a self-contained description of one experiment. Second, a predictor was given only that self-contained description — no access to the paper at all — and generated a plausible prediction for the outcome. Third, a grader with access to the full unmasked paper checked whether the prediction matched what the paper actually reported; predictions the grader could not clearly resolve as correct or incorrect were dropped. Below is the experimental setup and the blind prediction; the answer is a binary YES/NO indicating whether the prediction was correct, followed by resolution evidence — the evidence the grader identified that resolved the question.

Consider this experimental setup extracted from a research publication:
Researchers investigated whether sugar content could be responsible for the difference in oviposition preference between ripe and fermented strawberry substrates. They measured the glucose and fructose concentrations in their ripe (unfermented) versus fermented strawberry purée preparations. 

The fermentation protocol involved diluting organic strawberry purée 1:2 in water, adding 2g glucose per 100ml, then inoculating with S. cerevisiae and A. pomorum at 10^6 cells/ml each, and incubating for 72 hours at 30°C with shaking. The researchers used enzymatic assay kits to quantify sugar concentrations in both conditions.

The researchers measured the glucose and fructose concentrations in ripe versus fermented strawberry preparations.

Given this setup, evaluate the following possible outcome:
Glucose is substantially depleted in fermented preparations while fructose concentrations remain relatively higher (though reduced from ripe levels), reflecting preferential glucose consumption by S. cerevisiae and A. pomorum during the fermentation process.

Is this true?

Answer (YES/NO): NO